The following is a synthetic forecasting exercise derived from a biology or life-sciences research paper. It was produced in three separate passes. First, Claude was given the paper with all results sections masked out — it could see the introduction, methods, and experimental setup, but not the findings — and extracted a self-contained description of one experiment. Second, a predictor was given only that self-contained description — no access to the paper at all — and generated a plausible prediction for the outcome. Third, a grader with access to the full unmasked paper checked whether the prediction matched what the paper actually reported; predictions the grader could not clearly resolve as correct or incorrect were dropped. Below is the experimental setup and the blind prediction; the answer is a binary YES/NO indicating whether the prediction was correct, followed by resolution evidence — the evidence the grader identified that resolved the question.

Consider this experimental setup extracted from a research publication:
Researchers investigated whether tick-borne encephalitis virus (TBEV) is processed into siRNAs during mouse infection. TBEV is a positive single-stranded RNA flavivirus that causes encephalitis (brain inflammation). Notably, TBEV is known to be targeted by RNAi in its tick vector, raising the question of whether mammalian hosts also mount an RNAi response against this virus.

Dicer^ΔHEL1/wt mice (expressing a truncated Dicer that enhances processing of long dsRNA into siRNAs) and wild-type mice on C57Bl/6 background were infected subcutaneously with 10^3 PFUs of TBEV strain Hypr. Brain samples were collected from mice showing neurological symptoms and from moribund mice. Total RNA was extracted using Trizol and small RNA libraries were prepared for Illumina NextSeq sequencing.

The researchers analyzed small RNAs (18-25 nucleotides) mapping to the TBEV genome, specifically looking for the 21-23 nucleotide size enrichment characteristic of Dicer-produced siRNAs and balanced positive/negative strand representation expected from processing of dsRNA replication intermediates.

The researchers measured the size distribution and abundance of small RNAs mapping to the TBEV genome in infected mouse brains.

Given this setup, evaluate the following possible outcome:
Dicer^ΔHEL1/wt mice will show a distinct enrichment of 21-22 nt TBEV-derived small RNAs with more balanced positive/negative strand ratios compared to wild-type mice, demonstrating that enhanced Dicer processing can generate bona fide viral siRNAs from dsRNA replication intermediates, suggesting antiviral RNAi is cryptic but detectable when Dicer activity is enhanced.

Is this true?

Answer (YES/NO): NO